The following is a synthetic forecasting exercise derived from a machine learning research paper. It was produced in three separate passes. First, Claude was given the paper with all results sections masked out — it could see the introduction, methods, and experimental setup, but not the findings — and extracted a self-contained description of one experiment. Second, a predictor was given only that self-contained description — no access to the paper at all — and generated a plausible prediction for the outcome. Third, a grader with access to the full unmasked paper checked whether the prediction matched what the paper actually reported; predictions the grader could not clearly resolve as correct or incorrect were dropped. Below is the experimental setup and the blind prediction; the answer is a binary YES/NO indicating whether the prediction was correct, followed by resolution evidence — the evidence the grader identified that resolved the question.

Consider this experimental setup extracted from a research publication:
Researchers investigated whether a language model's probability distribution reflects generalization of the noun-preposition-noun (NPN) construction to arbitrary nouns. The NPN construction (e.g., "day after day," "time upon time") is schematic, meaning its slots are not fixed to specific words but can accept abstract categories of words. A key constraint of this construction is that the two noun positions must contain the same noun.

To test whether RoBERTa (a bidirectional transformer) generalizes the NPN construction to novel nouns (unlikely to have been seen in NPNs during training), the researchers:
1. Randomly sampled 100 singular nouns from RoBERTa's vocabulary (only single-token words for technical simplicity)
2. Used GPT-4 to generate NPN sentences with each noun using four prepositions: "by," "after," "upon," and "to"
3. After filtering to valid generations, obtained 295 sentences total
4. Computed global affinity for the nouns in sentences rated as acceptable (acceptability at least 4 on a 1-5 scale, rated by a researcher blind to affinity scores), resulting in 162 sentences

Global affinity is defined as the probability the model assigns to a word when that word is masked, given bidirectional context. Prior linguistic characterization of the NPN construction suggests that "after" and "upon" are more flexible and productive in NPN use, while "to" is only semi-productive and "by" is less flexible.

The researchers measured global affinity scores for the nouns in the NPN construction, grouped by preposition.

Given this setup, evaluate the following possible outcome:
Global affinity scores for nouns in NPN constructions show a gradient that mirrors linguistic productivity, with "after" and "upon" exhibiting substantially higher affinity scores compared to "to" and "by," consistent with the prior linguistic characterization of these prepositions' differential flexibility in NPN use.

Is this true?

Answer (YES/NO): YES